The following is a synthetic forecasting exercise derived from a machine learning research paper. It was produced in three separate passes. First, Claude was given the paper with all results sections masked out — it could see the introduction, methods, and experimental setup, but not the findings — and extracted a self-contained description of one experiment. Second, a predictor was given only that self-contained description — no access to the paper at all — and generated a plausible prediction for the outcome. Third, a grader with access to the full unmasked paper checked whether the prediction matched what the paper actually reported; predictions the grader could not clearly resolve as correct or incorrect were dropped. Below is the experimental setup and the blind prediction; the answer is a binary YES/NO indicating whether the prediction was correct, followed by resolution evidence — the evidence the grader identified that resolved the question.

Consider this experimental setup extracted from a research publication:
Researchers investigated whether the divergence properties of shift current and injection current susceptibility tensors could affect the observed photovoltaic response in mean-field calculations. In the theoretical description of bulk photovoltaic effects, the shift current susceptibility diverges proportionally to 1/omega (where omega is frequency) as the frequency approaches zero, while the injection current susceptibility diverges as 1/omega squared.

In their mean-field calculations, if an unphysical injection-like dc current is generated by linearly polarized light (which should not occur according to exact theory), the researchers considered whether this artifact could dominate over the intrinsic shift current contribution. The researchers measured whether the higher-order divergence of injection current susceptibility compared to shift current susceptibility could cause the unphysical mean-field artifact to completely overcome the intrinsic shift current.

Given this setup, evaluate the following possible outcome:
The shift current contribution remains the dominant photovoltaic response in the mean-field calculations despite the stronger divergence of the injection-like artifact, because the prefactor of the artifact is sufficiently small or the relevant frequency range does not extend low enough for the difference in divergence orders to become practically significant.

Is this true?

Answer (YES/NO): NO